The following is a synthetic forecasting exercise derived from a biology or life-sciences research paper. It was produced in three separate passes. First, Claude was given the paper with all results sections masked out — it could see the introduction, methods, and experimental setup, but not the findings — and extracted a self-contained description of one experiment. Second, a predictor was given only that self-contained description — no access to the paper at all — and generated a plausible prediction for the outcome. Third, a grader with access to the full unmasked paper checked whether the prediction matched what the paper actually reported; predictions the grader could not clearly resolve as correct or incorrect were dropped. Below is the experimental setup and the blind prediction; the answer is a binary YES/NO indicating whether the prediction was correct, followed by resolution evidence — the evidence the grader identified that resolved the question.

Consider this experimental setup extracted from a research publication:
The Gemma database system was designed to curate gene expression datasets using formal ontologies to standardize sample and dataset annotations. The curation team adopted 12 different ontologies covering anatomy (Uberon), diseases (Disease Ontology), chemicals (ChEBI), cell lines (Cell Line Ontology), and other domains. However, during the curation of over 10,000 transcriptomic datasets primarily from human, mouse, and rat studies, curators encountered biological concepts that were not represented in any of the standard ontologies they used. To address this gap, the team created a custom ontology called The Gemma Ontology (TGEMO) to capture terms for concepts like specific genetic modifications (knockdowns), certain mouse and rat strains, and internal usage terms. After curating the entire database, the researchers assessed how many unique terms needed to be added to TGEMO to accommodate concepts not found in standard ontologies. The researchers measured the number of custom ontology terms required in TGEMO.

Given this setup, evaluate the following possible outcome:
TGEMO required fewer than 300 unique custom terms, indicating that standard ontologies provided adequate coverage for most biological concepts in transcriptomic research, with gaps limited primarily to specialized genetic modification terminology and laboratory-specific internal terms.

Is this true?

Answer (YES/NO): YES